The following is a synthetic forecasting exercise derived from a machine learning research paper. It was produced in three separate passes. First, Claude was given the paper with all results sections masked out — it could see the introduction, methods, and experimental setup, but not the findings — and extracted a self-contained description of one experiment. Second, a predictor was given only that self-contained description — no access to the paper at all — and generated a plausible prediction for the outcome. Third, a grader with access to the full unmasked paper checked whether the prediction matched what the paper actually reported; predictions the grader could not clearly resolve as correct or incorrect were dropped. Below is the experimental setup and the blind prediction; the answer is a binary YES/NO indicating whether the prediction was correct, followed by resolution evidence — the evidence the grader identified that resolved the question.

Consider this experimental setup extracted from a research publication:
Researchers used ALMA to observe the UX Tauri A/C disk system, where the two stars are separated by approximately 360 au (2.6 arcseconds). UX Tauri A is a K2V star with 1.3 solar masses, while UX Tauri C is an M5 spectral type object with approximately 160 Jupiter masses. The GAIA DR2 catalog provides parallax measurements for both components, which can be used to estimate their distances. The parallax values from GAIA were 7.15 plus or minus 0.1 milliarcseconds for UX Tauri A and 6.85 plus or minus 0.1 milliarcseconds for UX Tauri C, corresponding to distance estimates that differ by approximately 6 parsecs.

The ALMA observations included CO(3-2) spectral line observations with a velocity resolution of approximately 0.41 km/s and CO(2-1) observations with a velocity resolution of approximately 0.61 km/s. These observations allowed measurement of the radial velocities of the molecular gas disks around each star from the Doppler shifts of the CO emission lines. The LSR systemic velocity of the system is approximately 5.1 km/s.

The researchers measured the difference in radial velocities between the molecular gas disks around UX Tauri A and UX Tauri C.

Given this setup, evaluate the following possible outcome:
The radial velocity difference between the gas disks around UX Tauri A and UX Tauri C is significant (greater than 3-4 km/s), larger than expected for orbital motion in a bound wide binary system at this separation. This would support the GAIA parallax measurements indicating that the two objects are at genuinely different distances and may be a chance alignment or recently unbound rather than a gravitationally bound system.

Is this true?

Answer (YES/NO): NO